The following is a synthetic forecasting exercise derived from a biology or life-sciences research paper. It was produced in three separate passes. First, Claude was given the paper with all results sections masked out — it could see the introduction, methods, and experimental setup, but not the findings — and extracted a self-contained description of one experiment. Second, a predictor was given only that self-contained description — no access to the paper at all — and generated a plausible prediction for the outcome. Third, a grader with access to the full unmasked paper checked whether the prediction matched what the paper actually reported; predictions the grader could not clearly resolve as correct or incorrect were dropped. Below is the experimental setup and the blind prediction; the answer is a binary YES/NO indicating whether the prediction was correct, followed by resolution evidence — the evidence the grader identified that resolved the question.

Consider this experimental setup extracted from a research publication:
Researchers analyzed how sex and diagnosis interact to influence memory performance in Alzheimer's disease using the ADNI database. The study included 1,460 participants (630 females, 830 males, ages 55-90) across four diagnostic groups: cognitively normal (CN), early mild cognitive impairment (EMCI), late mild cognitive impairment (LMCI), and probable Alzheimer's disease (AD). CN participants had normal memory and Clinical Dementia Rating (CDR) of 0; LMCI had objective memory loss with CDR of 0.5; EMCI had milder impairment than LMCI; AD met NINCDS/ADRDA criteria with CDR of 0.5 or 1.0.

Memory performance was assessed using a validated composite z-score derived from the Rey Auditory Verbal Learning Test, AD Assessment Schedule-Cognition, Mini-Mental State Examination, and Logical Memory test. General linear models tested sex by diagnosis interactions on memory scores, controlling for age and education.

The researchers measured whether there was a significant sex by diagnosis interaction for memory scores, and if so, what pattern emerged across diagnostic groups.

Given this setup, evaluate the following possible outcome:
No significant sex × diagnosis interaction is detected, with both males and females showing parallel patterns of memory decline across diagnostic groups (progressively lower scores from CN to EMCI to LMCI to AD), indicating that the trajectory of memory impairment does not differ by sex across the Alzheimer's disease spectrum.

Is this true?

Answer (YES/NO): NO